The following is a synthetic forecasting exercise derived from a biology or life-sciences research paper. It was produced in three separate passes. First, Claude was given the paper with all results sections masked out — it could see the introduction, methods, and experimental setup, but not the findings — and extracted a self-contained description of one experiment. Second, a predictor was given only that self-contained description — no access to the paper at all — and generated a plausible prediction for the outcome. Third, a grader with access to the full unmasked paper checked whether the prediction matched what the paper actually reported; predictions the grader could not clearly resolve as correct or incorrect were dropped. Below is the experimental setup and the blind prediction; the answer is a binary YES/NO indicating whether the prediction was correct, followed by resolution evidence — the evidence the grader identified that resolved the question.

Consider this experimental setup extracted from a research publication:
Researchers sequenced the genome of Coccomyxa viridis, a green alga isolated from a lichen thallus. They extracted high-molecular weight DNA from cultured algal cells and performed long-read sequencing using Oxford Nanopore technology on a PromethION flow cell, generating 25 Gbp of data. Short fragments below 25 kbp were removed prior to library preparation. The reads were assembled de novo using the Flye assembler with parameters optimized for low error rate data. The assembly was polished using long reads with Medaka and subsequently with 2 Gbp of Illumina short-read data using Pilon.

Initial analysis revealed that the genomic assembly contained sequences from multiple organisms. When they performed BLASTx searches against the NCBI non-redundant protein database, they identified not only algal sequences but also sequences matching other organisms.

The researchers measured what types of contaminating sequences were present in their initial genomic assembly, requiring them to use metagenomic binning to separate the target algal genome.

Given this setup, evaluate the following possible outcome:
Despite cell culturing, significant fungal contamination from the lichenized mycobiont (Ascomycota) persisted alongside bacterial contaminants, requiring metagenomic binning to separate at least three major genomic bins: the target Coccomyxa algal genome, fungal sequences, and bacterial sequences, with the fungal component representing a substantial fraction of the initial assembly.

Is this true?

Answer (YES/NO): NO